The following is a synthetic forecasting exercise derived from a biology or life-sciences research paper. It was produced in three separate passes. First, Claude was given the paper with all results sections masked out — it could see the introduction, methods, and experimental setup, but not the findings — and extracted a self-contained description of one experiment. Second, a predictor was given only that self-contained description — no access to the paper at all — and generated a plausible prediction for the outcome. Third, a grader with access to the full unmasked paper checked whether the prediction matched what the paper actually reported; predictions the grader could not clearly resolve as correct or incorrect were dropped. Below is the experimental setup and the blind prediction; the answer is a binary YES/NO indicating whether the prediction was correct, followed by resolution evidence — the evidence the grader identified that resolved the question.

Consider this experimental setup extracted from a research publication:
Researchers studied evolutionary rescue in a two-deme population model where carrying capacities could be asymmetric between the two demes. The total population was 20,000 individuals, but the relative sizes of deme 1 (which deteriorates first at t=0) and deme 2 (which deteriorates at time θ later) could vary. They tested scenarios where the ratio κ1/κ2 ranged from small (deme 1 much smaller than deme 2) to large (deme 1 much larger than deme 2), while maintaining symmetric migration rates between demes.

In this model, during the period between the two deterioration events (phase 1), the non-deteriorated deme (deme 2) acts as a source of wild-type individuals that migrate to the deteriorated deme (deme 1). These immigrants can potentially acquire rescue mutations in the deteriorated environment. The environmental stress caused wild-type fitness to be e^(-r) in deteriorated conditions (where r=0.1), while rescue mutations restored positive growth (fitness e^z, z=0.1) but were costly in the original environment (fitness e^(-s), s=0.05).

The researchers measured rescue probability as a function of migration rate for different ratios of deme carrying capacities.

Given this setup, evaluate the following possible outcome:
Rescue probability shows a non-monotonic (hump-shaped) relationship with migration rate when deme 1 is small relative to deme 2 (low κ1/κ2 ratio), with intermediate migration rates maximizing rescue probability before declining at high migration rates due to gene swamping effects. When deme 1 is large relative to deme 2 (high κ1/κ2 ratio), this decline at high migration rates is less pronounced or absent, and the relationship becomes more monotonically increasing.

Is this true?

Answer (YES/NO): NO